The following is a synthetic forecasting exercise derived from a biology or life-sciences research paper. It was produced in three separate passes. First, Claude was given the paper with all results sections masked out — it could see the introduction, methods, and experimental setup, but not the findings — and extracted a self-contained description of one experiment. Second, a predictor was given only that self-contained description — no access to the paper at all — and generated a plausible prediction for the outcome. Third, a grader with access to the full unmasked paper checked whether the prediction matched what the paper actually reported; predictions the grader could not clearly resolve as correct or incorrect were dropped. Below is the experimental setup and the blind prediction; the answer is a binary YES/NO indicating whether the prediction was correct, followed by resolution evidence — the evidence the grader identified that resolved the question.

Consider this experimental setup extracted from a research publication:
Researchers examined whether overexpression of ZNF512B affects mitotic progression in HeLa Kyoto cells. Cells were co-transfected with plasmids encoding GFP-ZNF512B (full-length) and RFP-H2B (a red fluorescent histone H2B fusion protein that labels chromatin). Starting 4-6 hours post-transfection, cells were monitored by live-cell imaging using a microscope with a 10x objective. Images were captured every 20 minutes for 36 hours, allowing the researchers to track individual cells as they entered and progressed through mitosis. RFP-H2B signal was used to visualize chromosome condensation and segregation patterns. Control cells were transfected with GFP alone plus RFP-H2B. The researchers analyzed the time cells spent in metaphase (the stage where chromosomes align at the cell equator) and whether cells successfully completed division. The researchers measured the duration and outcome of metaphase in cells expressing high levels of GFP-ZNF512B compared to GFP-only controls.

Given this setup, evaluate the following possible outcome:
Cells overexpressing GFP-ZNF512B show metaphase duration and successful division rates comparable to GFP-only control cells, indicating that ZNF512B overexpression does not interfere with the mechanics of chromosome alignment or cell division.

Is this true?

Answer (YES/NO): NO